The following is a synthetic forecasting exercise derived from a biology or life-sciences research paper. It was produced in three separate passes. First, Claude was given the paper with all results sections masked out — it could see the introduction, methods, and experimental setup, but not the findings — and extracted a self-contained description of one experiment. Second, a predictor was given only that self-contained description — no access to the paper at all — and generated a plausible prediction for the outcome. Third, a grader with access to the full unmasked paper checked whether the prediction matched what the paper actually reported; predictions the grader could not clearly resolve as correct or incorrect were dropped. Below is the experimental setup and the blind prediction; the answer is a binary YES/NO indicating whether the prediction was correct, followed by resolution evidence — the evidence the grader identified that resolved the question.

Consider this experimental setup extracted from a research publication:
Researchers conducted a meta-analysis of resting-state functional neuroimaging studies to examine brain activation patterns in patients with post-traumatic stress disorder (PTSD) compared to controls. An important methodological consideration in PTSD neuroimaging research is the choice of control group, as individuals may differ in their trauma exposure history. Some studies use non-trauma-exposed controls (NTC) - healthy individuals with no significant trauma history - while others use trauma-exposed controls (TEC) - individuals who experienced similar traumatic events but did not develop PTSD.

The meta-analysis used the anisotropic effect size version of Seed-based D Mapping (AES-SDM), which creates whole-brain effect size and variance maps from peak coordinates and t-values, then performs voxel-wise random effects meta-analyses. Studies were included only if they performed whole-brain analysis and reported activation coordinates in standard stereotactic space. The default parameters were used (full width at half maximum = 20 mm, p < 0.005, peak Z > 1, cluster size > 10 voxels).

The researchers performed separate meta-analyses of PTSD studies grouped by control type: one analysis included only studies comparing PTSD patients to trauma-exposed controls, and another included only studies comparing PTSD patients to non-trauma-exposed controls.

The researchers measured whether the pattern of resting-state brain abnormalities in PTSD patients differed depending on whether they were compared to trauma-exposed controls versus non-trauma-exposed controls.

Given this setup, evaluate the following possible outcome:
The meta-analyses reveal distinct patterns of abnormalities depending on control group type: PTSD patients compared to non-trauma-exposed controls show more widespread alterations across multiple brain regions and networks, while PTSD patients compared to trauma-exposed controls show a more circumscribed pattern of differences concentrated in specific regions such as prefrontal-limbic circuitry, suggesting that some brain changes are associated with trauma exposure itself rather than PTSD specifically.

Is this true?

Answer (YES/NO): NO